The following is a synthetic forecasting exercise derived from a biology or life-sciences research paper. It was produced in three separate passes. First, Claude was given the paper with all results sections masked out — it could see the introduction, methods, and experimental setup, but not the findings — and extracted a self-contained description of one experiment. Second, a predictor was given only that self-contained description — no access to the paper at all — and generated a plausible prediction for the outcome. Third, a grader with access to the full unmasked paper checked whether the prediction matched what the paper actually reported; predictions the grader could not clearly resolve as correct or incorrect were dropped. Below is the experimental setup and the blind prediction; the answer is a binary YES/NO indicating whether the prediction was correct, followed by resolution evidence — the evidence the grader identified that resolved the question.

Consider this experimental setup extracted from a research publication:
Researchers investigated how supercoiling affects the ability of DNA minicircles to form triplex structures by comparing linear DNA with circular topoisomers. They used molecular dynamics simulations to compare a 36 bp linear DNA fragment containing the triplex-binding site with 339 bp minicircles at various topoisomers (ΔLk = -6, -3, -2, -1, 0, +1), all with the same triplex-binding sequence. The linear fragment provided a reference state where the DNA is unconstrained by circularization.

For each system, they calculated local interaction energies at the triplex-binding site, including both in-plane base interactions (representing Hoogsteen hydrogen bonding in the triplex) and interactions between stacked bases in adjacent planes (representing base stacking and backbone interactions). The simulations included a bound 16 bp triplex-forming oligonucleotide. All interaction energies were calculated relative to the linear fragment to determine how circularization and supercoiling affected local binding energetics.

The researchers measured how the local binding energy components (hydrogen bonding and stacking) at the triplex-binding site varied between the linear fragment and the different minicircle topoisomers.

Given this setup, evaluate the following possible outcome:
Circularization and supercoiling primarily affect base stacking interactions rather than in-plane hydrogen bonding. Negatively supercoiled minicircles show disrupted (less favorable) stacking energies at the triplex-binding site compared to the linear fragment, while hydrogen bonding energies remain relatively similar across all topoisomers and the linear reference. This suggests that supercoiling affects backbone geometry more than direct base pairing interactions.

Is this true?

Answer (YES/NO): NO